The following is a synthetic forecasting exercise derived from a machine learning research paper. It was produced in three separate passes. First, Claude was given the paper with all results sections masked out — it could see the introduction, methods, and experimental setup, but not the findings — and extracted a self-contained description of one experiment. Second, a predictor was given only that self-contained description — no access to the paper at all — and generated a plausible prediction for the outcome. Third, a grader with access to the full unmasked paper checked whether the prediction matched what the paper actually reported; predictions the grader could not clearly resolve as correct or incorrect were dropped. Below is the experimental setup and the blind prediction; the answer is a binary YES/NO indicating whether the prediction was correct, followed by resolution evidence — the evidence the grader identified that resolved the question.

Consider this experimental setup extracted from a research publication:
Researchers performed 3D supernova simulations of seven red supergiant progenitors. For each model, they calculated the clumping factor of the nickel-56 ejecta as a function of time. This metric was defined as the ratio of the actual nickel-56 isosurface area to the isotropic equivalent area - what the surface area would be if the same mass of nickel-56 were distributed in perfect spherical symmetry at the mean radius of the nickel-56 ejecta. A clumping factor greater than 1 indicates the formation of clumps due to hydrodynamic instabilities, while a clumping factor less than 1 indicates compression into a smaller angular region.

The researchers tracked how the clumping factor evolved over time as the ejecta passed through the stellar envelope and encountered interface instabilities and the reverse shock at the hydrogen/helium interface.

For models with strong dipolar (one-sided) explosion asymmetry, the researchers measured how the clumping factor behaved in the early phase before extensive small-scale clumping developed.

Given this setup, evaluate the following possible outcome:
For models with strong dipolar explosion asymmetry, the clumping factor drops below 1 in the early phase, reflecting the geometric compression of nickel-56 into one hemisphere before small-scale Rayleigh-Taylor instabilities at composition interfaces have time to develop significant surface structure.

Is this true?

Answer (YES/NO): YES